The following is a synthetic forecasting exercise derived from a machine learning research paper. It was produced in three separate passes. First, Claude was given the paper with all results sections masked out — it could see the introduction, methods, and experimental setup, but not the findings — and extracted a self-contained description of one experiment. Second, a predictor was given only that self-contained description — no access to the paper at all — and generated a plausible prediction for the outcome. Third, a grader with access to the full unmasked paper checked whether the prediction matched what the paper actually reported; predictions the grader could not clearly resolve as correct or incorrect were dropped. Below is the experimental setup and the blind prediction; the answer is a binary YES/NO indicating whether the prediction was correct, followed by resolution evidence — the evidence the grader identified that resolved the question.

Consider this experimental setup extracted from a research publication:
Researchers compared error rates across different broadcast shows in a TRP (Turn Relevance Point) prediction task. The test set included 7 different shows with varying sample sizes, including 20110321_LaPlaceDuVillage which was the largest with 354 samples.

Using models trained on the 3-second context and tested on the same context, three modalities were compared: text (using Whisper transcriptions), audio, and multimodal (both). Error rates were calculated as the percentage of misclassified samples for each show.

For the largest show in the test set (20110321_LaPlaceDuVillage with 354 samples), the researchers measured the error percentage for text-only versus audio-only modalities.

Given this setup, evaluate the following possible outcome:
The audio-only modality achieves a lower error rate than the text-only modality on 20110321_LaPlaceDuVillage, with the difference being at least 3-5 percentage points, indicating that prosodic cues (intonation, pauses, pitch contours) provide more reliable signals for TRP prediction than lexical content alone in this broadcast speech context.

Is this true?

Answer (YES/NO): YES